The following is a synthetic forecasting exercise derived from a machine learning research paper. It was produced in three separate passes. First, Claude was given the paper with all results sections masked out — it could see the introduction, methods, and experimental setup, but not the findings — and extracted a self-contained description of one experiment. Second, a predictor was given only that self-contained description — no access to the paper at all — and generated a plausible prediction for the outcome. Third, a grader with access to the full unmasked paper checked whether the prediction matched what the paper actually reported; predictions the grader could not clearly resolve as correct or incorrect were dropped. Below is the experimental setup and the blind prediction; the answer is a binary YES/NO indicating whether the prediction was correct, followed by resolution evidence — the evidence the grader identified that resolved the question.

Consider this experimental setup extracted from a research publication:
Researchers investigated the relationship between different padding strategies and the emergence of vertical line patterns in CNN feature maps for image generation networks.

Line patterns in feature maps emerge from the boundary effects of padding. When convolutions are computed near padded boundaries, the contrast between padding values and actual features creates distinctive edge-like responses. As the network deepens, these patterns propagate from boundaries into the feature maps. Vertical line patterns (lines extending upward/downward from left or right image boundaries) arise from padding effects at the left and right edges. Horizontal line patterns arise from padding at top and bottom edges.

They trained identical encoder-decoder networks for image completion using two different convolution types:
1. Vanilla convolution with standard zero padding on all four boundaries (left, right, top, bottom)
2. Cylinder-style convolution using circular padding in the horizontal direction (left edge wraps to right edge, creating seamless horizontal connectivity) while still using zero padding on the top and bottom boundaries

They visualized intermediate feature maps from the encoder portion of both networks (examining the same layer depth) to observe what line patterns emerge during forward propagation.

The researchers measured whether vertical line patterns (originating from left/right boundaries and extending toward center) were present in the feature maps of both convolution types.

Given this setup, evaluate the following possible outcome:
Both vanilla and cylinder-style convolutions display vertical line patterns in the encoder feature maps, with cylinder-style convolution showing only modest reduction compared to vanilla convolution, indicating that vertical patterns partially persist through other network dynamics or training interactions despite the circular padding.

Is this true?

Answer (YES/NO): NO